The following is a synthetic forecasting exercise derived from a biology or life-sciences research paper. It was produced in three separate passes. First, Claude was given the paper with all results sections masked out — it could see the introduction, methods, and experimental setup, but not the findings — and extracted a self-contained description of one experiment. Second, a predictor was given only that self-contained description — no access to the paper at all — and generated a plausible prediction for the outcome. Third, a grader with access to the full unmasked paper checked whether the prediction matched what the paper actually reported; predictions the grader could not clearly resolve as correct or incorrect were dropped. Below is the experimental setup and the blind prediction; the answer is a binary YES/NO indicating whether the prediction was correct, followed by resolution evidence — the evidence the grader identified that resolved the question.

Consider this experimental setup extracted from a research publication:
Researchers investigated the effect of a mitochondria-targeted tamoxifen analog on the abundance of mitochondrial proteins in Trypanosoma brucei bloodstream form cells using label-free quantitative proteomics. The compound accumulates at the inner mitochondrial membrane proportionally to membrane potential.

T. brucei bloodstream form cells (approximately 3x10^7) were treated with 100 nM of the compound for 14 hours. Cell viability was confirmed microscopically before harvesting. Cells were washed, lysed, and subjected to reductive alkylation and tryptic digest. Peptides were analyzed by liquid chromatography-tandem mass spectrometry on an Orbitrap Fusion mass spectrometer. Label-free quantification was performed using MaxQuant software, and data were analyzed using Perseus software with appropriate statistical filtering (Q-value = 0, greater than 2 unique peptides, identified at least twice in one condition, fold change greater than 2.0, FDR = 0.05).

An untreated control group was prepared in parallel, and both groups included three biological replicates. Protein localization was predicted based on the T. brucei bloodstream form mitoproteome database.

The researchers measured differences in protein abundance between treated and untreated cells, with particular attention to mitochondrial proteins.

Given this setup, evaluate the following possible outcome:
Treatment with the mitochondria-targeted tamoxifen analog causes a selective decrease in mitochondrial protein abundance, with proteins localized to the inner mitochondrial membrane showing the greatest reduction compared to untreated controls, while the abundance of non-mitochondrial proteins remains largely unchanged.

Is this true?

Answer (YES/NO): NO